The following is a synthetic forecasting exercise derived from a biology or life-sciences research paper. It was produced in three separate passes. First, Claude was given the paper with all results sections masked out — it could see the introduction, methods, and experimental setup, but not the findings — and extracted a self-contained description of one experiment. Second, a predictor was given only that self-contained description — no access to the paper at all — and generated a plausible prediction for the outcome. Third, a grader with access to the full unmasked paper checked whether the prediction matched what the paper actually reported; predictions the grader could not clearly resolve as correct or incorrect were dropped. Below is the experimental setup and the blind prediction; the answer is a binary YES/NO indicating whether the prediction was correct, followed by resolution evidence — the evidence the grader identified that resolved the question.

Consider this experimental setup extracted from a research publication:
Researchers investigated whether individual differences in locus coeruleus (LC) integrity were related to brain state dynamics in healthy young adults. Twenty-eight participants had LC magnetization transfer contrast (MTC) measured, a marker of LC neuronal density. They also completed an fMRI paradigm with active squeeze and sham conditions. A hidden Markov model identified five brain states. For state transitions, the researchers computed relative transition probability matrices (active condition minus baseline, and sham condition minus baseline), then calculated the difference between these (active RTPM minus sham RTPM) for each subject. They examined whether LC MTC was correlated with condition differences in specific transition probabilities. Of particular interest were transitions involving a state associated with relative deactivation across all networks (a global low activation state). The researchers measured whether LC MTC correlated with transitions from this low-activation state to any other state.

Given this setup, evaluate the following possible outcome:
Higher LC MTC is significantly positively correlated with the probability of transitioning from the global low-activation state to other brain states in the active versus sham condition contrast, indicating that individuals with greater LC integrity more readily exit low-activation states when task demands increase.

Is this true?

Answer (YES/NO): YES